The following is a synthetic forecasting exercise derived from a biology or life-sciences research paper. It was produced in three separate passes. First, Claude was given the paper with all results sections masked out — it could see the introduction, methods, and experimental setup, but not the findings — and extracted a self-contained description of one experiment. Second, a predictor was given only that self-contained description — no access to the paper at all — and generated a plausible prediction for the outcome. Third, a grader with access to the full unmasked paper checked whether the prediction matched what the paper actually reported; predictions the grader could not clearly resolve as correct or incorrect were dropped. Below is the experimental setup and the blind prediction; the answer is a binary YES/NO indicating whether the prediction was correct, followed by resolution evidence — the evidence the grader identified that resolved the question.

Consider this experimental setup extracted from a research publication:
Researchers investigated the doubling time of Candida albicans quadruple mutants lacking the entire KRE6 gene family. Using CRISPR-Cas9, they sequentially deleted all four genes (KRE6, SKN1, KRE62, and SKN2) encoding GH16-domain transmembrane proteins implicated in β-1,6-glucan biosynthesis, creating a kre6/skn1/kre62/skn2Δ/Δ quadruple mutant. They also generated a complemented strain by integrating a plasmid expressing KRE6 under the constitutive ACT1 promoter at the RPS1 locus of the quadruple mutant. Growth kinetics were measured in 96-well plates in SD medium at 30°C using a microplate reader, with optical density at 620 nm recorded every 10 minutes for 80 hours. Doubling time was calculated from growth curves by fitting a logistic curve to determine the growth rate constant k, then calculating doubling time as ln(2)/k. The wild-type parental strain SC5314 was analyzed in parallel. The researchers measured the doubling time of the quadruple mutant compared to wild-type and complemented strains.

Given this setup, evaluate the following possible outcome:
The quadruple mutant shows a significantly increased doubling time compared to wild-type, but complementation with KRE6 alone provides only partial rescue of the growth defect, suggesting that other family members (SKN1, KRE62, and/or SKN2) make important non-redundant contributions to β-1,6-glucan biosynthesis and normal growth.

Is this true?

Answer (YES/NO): NO